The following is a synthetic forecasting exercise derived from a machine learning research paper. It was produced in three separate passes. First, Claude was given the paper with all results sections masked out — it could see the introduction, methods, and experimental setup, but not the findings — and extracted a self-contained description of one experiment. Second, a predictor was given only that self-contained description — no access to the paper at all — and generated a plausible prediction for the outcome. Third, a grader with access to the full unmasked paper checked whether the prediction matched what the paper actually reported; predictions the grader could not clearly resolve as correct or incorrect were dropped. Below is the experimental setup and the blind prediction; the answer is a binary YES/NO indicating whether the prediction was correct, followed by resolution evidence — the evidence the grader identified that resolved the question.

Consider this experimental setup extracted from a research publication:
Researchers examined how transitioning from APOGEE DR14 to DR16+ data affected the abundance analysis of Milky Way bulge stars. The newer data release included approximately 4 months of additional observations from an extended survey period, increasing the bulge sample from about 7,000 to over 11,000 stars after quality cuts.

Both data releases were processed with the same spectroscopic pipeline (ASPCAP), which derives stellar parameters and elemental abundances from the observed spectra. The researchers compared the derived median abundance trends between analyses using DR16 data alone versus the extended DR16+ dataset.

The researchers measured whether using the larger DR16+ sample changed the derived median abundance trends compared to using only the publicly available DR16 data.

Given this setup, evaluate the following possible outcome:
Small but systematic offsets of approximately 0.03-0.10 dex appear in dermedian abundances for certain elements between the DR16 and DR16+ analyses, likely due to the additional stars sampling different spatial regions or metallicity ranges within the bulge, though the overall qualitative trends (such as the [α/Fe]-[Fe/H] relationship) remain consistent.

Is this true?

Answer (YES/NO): NO